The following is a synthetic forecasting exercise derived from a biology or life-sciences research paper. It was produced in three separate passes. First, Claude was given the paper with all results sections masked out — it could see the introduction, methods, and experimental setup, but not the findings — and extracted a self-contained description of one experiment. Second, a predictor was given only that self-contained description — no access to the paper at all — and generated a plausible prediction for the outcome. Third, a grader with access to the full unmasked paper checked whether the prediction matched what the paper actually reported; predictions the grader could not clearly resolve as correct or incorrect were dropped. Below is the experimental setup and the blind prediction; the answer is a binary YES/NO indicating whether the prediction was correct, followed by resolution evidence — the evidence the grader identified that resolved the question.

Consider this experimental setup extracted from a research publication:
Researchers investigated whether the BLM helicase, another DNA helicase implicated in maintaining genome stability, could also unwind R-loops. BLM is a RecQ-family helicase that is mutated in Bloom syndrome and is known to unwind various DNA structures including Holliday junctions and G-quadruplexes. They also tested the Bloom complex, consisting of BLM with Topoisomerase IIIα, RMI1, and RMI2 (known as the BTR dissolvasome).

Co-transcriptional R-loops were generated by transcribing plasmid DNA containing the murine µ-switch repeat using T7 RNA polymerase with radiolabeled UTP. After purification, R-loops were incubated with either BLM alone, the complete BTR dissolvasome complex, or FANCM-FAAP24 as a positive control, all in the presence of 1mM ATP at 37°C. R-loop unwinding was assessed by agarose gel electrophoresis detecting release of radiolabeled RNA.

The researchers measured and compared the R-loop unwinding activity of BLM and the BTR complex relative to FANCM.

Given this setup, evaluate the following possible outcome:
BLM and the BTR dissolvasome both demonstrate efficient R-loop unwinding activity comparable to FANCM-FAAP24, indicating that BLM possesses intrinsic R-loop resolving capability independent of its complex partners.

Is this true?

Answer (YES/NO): NO